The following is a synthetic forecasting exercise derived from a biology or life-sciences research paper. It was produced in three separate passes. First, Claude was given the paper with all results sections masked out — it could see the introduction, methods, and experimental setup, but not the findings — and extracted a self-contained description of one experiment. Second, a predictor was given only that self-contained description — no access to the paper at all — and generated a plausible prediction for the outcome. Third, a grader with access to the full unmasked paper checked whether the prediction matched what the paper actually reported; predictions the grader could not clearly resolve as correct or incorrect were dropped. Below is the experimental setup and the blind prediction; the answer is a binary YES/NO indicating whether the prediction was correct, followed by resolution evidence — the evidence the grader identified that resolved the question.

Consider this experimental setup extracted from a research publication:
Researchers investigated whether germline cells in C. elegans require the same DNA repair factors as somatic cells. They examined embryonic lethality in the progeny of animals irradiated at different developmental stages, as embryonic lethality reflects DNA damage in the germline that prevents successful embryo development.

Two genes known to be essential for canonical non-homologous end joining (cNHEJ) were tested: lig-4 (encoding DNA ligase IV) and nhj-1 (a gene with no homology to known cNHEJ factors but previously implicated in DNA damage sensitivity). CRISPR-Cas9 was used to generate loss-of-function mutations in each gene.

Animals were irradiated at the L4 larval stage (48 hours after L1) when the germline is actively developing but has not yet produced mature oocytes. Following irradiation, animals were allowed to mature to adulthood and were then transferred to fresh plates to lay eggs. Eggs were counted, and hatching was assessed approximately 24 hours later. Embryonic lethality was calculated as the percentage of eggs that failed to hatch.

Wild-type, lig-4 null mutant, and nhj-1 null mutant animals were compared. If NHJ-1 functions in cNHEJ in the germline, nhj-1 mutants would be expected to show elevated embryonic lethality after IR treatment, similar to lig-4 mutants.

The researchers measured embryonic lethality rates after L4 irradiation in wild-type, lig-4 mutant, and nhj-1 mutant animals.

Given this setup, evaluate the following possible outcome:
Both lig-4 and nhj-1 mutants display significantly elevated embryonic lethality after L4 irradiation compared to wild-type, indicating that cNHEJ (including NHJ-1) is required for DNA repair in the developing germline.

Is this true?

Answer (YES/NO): NO